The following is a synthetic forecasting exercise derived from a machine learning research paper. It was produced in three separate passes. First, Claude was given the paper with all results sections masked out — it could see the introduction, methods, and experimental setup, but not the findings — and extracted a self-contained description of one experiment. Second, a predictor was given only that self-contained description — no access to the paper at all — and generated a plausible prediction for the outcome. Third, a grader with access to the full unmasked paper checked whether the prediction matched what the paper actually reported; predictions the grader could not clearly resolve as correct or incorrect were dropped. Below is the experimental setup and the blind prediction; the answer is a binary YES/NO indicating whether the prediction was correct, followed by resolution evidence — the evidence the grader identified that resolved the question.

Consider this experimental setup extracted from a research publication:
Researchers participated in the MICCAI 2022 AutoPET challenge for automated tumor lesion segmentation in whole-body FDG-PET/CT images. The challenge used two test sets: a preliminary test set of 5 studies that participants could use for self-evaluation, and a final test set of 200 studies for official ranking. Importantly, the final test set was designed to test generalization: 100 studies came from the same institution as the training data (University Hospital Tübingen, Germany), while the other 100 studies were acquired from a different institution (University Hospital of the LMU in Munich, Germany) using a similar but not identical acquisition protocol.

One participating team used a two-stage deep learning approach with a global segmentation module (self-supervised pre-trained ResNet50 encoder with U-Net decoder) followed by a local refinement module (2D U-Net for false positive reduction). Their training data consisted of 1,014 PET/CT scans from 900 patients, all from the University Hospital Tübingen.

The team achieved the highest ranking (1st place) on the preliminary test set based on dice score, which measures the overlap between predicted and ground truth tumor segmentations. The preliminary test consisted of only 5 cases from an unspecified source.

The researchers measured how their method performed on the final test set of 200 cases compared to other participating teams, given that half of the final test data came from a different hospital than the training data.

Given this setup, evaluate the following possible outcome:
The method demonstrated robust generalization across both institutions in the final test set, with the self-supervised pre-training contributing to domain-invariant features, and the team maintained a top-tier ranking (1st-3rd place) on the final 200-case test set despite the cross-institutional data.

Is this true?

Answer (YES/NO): NO